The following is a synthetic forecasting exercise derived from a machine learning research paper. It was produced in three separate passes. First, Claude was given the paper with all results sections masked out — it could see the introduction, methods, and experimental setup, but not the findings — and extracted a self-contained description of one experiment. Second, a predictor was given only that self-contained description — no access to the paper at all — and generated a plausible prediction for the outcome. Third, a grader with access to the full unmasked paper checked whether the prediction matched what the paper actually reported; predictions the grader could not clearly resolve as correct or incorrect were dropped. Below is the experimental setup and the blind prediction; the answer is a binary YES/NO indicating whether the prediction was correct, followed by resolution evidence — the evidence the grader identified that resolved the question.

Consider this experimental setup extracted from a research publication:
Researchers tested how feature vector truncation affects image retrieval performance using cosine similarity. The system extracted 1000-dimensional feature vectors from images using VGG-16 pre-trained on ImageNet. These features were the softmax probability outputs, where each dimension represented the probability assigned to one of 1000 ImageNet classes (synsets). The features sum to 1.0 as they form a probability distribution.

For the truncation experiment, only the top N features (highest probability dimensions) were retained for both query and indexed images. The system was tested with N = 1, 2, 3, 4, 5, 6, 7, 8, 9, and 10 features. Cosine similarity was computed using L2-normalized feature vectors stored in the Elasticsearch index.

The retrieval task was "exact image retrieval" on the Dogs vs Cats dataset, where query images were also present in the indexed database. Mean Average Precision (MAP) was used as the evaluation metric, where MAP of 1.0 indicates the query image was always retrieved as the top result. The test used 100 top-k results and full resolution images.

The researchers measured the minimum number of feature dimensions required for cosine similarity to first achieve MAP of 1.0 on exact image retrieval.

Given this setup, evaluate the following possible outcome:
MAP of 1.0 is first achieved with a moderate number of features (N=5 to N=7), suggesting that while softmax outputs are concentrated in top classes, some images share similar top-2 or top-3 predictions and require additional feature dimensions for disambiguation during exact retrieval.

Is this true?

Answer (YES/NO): YES